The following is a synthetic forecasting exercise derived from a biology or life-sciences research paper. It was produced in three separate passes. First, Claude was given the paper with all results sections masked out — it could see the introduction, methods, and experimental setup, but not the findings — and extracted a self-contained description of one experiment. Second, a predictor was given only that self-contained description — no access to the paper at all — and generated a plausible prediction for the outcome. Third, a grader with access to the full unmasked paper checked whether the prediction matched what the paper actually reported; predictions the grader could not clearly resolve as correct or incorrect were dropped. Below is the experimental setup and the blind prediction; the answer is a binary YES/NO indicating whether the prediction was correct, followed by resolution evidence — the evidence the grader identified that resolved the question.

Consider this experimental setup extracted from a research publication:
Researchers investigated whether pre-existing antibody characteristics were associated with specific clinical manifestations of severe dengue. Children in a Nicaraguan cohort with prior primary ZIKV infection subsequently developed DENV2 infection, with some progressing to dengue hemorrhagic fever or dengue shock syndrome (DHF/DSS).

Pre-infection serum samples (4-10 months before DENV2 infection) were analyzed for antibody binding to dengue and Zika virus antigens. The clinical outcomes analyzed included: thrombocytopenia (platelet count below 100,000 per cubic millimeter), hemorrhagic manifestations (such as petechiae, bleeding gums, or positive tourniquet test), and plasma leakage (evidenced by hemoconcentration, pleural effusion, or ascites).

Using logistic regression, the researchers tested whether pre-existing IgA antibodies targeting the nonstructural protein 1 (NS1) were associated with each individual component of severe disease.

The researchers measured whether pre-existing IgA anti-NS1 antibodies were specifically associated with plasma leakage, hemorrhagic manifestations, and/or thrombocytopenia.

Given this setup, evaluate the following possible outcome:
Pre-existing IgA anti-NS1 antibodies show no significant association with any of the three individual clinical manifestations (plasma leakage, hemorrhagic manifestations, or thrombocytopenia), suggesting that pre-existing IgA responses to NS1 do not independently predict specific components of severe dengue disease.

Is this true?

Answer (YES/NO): NO